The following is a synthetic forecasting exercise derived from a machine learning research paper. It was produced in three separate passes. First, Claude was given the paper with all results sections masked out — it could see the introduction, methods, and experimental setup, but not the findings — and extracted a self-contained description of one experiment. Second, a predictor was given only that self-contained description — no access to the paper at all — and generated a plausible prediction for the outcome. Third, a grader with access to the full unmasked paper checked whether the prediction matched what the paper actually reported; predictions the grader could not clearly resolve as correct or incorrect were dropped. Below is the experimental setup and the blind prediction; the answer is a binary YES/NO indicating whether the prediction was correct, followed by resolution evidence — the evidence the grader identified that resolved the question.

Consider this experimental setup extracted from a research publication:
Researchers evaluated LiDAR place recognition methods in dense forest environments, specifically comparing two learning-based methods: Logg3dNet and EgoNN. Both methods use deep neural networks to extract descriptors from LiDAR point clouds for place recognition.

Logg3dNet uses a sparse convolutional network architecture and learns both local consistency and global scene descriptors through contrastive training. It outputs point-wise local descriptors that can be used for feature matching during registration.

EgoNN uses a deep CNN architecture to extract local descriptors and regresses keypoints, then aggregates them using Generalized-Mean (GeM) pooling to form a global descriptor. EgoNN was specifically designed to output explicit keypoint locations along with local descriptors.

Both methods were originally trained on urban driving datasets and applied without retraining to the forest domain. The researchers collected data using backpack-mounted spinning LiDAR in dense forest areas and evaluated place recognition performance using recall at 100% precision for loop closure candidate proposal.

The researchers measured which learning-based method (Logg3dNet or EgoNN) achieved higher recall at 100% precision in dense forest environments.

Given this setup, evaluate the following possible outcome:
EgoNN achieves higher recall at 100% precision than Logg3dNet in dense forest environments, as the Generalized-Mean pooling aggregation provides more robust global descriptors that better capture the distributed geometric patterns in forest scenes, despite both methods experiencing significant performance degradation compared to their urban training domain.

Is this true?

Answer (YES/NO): NO